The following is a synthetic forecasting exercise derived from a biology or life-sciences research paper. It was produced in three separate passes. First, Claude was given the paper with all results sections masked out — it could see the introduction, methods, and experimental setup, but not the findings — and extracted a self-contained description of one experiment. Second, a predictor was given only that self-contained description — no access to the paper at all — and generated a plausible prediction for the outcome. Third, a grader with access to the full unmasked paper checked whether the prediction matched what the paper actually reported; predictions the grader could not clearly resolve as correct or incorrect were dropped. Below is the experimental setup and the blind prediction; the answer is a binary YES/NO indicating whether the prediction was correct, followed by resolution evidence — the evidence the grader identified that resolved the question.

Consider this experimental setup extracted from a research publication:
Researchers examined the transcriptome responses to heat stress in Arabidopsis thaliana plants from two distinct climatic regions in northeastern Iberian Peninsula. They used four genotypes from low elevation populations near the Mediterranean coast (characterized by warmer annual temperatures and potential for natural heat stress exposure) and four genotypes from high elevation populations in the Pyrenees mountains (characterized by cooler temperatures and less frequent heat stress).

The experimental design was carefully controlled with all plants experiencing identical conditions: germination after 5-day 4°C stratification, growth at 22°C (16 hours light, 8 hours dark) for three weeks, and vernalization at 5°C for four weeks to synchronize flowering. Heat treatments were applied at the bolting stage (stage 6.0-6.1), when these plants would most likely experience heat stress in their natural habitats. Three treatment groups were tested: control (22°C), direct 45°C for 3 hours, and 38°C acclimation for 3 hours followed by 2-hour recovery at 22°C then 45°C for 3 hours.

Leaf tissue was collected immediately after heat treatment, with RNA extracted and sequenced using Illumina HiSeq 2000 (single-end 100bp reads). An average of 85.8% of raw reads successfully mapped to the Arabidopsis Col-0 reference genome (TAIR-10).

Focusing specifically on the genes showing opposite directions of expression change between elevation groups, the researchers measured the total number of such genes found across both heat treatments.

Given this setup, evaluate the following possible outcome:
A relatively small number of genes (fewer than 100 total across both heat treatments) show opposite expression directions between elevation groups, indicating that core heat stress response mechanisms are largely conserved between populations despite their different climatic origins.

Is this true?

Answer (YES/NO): NO